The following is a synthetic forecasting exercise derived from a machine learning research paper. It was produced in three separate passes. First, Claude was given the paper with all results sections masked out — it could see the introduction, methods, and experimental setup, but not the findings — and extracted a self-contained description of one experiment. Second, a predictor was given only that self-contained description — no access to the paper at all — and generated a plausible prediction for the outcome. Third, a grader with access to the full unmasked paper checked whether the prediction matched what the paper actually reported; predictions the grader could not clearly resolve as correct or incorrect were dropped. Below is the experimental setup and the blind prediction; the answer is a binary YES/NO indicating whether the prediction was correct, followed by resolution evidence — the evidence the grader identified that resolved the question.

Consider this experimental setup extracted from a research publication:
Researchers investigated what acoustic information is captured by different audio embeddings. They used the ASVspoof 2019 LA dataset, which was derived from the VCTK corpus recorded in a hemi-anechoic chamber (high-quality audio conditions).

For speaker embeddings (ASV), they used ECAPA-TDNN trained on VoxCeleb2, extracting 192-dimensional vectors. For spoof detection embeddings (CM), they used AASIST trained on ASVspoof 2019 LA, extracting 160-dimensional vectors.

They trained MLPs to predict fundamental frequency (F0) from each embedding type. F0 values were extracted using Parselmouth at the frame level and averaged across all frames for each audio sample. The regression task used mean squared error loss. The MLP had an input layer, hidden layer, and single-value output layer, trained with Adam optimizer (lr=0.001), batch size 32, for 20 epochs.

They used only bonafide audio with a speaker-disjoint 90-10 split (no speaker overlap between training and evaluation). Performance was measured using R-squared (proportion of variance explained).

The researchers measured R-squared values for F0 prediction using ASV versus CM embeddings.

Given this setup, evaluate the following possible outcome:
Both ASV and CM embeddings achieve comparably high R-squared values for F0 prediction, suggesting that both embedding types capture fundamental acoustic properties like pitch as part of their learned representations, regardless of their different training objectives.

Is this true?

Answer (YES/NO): NO